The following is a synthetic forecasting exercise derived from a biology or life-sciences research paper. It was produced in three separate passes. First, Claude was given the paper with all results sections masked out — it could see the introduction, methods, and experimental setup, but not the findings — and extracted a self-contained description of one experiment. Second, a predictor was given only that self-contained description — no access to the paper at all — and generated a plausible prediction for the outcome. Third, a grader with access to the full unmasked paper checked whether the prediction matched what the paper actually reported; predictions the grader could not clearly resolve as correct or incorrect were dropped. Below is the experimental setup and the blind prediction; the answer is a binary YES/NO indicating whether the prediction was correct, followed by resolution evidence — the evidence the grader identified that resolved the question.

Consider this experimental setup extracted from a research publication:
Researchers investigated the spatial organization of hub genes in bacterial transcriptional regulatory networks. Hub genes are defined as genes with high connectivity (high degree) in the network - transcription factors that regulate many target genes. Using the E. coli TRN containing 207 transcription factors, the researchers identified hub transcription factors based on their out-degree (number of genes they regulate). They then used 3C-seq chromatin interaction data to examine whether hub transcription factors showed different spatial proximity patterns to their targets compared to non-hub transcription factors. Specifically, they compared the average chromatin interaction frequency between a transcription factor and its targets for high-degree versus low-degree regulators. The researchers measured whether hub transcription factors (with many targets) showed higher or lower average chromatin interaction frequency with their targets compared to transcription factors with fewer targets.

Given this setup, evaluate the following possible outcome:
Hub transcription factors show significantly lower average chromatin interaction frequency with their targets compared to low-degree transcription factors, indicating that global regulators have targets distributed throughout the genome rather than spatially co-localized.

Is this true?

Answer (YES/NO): YES